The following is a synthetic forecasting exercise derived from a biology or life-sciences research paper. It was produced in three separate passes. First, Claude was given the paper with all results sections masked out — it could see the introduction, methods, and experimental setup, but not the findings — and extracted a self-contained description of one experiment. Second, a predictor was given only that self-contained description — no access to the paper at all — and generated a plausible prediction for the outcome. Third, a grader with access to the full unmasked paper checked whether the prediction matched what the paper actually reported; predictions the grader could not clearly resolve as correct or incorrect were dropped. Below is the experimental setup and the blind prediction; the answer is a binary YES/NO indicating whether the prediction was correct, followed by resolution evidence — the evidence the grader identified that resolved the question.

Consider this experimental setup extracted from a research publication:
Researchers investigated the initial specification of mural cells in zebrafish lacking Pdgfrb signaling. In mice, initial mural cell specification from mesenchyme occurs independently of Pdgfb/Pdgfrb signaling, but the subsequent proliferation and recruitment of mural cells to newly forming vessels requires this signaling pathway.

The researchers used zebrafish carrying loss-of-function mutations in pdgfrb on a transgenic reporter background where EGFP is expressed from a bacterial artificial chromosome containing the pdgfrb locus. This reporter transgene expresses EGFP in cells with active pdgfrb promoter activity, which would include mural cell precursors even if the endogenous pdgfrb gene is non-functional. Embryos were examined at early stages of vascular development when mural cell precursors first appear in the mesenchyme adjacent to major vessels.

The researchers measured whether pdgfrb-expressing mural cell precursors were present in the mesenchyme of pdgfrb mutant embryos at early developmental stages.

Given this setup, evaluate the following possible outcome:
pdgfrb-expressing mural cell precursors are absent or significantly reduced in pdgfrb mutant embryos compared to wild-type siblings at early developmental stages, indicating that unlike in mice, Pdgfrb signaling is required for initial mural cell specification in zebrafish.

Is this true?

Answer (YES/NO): NO